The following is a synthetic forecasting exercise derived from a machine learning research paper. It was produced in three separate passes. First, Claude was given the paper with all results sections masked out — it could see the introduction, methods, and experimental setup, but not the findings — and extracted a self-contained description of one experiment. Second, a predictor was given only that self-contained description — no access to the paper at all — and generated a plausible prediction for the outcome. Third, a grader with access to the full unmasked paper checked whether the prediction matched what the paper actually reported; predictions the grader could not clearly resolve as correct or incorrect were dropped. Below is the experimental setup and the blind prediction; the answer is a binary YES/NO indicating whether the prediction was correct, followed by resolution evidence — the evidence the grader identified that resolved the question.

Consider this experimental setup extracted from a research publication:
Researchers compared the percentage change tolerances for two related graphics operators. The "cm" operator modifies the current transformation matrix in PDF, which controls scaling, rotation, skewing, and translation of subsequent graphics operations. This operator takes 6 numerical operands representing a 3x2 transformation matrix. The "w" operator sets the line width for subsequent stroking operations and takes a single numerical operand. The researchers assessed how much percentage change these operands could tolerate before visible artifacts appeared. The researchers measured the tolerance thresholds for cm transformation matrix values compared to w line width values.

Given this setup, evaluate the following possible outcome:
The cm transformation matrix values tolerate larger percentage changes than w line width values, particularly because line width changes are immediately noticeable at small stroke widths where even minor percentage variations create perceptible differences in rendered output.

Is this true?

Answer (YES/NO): NO